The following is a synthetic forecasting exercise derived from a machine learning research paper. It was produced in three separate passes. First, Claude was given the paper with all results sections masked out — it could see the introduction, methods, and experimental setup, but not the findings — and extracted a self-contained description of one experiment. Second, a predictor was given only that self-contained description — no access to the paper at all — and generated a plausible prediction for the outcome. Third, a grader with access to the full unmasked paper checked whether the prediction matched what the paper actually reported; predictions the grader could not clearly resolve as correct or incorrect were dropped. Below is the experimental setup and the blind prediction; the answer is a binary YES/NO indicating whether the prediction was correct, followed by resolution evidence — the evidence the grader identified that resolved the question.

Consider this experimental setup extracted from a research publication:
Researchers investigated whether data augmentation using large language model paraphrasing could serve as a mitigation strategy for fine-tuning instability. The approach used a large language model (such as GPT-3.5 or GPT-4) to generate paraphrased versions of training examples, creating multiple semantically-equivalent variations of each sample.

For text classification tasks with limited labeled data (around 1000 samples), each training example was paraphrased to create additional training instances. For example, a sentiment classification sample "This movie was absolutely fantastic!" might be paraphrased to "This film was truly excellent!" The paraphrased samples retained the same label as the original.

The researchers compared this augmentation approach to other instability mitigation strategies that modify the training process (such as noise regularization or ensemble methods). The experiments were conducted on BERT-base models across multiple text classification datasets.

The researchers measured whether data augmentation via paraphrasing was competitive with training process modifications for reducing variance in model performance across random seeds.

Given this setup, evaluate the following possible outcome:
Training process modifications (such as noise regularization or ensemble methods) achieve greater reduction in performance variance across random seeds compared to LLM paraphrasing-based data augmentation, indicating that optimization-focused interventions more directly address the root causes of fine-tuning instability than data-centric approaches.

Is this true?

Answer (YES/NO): NO